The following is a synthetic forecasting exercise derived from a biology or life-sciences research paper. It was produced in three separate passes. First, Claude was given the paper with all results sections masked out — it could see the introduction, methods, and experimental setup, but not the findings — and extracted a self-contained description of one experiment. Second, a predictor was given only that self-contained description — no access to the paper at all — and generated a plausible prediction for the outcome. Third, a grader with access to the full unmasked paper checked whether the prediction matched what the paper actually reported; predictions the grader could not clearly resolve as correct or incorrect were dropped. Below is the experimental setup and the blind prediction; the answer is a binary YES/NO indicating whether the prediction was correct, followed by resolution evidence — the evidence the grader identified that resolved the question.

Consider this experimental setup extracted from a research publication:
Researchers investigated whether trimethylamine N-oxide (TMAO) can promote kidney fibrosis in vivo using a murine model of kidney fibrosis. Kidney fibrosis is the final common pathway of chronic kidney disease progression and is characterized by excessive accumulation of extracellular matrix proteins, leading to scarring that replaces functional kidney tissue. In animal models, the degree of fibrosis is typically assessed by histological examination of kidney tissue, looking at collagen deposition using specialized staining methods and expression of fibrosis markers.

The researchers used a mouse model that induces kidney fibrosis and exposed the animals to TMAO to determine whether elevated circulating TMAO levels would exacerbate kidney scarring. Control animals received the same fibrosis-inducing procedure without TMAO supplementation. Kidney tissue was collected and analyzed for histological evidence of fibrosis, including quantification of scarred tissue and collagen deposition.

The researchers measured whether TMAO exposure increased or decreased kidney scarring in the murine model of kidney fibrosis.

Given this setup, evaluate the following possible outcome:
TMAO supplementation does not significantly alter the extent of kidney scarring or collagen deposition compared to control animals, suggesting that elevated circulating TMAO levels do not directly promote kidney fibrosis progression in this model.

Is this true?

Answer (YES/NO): NO